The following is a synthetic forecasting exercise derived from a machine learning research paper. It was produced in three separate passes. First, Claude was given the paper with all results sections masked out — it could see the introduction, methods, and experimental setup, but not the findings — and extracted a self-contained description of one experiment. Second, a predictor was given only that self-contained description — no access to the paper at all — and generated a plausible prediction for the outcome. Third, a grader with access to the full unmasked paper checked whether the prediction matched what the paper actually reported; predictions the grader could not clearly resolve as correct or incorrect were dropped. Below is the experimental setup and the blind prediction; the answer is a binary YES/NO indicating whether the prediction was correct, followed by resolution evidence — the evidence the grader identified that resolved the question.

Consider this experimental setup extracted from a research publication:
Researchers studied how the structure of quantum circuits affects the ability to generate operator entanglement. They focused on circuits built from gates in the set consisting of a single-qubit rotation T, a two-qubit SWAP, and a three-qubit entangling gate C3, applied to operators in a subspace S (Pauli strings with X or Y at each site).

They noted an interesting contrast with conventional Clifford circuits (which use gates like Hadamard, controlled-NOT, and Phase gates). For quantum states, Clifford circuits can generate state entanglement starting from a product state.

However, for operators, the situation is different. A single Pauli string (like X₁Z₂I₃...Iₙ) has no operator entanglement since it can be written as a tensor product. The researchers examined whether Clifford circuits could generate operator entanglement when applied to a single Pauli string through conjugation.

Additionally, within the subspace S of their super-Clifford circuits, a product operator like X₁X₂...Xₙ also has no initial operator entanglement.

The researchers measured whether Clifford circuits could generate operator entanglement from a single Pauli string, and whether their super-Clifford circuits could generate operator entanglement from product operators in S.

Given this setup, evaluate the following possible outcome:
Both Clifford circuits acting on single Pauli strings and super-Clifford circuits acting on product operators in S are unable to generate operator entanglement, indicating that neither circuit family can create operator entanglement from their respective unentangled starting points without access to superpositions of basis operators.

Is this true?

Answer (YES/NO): NO